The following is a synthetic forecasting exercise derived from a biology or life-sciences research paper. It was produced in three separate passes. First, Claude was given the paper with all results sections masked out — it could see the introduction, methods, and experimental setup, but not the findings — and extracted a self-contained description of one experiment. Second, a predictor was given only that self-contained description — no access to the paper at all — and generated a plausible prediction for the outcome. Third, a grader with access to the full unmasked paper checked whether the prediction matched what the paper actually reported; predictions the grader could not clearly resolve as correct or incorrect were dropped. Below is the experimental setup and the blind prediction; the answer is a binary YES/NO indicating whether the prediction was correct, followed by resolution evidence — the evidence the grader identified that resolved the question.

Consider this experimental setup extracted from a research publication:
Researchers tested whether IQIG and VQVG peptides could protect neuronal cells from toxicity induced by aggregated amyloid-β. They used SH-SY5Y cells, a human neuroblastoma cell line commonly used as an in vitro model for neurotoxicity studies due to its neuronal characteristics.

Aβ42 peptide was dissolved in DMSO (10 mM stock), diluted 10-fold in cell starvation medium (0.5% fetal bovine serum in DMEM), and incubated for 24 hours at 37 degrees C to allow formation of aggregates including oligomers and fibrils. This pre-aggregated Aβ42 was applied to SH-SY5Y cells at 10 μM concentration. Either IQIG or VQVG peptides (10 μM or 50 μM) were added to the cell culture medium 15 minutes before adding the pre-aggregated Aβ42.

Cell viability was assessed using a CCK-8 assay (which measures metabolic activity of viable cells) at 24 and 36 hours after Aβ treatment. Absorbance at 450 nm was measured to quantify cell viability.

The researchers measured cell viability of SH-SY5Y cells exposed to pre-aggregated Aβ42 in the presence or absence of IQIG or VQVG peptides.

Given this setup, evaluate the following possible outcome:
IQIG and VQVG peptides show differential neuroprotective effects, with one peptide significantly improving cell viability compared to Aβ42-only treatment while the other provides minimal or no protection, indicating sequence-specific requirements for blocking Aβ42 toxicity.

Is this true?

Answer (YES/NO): NO